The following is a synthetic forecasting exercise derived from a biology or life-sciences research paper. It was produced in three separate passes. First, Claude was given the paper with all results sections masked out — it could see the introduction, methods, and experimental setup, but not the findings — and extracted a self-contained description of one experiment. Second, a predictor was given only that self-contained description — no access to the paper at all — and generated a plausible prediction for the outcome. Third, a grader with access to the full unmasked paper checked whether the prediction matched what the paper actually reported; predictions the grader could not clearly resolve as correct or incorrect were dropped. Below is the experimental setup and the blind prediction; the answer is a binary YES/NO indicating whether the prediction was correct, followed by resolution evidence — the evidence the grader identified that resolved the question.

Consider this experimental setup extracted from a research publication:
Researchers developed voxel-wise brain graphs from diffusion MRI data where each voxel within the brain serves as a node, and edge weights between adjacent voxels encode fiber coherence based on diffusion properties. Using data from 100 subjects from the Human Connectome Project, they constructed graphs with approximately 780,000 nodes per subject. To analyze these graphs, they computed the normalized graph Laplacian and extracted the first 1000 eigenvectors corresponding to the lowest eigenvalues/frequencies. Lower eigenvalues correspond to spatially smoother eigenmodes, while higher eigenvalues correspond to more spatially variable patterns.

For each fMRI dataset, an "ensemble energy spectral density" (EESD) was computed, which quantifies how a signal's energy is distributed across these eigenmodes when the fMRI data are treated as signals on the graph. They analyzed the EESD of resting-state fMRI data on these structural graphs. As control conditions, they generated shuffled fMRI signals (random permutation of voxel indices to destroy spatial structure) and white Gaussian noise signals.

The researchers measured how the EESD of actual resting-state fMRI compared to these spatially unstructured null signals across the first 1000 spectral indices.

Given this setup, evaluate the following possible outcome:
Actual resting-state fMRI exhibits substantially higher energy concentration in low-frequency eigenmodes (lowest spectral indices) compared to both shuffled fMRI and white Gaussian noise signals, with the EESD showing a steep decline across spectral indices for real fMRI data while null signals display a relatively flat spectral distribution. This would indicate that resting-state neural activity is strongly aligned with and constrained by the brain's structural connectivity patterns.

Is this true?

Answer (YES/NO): YES